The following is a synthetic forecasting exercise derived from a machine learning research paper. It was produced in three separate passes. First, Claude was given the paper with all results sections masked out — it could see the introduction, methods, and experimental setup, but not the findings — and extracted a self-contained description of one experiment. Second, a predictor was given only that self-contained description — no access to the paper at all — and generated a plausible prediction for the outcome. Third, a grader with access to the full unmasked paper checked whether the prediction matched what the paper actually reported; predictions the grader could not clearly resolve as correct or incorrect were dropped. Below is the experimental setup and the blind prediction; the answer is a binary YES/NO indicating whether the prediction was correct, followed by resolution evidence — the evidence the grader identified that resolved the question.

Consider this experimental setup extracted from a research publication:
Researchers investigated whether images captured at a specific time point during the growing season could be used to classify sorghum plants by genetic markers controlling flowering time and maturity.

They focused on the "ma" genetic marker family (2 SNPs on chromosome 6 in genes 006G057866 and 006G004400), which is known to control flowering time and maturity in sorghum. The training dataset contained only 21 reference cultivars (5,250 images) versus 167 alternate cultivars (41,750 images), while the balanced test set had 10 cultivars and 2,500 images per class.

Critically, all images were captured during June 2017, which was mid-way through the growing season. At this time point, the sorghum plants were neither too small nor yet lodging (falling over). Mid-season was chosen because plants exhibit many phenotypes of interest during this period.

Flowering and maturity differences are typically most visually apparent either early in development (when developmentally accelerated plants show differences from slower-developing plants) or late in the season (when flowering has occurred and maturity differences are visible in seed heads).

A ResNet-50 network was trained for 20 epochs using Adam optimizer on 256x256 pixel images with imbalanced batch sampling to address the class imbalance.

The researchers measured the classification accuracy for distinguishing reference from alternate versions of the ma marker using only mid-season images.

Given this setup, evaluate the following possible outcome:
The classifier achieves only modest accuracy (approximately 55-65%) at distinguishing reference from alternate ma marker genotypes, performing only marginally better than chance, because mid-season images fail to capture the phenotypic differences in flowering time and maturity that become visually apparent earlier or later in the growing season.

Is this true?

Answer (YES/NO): NO